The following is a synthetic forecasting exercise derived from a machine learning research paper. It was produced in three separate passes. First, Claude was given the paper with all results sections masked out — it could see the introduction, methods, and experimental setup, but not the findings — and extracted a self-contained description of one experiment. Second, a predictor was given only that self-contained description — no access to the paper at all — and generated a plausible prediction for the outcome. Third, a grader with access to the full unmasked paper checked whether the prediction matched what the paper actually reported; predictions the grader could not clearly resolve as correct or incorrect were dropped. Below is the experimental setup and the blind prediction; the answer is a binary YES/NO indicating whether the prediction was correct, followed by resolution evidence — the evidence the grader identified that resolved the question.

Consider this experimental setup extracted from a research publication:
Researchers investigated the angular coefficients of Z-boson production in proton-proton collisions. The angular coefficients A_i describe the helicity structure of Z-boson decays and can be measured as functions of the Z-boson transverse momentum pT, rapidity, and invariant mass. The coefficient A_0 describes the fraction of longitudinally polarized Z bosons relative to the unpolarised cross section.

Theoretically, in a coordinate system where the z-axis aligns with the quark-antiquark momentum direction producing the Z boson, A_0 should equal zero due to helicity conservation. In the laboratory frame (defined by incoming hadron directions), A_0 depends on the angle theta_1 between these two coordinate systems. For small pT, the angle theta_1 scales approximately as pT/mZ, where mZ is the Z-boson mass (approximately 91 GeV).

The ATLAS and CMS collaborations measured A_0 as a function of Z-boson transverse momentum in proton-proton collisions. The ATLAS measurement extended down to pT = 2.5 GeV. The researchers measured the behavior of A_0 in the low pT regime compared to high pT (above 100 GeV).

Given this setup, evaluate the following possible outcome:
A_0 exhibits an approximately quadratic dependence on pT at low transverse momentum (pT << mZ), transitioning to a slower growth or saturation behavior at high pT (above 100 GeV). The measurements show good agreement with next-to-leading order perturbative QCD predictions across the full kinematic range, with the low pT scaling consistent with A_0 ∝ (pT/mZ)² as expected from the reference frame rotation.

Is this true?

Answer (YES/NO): YES